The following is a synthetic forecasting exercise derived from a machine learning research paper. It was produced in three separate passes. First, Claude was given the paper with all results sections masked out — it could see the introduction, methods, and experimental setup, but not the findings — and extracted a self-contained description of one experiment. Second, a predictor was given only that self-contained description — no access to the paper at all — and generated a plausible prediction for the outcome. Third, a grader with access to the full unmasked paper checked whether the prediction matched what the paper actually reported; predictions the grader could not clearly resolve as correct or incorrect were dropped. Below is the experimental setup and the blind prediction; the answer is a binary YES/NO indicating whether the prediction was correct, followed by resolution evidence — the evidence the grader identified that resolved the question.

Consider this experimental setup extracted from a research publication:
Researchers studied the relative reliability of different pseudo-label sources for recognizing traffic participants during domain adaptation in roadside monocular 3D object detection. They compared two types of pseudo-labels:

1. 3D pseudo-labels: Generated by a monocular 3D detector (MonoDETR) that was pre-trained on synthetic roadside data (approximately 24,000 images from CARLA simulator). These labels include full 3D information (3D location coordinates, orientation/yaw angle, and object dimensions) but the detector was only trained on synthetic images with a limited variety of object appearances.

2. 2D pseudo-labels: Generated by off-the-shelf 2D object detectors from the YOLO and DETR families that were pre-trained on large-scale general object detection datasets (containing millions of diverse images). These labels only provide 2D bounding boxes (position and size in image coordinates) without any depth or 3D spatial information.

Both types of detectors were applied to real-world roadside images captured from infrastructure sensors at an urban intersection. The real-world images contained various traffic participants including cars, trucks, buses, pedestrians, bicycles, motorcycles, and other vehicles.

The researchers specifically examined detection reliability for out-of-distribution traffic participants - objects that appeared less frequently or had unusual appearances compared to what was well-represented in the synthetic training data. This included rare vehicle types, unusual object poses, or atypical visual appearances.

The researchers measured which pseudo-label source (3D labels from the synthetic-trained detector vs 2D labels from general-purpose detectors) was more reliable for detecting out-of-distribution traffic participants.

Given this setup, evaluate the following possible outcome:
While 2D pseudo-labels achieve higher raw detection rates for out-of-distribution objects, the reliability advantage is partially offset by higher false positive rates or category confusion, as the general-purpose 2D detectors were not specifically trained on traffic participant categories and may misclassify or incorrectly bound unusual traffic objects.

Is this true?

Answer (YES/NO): NO